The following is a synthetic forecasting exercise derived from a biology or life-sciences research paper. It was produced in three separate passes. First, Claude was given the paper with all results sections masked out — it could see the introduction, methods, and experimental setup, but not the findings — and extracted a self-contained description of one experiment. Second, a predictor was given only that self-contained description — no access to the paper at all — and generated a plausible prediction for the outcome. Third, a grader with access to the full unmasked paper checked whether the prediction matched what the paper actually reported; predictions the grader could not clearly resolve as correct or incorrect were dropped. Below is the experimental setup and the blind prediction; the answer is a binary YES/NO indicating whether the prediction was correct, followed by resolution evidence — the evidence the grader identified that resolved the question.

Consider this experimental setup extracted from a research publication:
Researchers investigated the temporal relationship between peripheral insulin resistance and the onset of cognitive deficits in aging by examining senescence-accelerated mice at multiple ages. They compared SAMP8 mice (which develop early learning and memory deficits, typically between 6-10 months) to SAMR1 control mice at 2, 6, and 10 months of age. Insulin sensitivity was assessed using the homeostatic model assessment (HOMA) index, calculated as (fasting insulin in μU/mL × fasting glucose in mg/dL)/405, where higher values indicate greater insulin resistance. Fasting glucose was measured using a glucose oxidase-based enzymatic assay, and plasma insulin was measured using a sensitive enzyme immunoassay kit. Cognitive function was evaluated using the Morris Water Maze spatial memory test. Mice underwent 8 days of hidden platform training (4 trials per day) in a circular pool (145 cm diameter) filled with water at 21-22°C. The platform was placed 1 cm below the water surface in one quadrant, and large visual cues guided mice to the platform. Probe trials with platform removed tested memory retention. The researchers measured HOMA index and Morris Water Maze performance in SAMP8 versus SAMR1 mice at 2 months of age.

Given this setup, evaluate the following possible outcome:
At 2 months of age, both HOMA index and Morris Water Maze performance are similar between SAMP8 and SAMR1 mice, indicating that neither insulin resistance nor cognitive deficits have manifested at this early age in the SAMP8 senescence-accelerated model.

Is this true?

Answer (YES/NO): NO